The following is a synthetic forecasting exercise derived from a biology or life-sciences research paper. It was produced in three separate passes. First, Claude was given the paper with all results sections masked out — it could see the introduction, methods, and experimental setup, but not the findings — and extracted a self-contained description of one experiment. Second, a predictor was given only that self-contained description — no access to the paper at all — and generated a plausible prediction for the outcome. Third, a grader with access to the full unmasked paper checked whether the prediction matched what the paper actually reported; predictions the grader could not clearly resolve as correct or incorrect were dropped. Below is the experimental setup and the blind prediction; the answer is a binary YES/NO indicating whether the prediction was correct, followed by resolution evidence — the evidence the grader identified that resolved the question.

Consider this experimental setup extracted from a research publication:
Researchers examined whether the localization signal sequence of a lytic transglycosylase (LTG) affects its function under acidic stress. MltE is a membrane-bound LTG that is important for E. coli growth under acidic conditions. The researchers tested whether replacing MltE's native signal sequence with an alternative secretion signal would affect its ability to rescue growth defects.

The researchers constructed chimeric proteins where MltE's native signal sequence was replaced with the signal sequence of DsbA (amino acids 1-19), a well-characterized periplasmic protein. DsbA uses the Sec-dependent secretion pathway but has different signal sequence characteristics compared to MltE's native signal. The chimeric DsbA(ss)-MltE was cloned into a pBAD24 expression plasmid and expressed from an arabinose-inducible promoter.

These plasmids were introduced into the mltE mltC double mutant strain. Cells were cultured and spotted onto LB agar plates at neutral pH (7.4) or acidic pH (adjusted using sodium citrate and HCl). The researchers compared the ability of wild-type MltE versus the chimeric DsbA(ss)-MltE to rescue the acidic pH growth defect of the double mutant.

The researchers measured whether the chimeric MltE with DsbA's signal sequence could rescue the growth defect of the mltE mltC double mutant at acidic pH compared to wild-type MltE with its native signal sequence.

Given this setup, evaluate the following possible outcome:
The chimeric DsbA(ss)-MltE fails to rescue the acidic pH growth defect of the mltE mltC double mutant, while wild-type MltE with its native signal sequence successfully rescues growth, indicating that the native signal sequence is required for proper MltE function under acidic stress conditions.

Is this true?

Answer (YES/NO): YES